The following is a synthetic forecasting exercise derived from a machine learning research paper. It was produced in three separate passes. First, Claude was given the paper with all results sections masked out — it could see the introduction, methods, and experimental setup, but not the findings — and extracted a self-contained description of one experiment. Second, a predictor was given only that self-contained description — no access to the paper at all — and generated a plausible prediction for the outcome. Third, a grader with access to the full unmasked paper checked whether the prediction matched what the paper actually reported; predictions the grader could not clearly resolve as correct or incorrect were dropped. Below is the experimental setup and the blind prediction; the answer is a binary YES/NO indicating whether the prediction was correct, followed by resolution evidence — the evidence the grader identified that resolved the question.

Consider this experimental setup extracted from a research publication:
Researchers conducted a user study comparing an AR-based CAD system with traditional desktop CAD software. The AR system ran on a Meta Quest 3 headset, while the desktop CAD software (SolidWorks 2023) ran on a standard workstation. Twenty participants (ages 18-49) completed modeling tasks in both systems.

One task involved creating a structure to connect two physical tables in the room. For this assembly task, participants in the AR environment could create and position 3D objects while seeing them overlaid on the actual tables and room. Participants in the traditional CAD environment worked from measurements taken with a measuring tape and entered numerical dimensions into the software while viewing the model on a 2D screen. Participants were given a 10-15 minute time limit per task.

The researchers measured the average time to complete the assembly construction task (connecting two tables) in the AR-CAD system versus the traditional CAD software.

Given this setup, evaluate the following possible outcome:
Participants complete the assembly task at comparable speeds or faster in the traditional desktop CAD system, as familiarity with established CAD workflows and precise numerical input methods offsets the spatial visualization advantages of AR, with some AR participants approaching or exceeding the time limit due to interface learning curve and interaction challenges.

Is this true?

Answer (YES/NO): NO